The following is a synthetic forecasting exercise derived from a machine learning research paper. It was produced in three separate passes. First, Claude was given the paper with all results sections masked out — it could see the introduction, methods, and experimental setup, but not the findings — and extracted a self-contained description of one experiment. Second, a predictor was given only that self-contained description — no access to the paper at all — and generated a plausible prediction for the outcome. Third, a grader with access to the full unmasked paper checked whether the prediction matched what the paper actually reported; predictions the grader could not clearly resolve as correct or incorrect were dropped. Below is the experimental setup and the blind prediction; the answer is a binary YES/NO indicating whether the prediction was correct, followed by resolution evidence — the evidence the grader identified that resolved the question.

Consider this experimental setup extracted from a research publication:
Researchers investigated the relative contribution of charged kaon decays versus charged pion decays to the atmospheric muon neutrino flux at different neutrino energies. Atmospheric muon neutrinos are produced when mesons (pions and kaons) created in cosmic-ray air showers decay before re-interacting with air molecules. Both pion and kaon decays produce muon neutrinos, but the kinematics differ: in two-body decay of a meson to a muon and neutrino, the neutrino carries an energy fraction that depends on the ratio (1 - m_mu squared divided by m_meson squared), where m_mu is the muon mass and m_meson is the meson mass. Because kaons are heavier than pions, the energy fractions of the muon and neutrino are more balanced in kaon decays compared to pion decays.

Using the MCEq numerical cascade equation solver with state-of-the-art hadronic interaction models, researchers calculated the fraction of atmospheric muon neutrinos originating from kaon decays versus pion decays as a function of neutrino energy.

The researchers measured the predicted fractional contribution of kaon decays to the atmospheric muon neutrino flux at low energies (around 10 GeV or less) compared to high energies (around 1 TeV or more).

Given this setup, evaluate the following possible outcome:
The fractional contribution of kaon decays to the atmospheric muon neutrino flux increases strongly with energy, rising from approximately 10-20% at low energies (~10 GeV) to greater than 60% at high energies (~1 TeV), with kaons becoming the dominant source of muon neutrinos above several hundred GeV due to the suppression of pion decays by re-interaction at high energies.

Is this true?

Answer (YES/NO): NO